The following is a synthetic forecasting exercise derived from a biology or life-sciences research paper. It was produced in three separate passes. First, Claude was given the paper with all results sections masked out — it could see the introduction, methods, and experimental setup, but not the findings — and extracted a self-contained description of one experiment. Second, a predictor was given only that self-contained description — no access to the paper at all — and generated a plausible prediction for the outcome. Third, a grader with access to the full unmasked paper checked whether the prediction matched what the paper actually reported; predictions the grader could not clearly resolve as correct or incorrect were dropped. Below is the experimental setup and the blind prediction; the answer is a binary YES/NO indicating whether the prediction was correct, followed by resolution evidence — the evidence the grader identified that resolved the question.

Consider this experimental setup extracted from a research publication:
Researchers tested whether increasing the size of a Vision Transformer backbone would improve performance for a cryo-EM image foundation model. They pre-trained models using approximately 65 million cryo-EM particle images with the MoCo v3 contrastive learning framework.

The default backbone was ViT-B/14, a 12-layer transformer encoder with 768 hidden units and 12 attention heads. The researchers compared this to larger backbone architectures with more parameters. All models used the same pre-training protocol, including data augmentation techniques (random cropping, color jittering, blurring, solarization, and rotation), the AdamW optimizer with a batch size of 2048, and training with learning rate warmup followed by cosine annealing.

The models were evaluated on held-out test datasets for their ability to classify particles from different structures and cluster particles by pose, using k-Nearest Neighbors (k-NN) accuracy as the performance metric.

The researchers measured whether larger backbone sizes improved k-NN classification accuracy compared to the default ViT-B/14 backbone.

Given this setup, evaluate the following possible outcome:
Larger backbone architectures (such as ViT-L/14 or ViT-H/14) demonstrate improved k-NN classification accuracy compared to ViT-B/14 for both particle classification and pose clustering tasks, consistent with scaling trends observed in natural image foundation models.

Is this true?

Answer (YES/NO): NO